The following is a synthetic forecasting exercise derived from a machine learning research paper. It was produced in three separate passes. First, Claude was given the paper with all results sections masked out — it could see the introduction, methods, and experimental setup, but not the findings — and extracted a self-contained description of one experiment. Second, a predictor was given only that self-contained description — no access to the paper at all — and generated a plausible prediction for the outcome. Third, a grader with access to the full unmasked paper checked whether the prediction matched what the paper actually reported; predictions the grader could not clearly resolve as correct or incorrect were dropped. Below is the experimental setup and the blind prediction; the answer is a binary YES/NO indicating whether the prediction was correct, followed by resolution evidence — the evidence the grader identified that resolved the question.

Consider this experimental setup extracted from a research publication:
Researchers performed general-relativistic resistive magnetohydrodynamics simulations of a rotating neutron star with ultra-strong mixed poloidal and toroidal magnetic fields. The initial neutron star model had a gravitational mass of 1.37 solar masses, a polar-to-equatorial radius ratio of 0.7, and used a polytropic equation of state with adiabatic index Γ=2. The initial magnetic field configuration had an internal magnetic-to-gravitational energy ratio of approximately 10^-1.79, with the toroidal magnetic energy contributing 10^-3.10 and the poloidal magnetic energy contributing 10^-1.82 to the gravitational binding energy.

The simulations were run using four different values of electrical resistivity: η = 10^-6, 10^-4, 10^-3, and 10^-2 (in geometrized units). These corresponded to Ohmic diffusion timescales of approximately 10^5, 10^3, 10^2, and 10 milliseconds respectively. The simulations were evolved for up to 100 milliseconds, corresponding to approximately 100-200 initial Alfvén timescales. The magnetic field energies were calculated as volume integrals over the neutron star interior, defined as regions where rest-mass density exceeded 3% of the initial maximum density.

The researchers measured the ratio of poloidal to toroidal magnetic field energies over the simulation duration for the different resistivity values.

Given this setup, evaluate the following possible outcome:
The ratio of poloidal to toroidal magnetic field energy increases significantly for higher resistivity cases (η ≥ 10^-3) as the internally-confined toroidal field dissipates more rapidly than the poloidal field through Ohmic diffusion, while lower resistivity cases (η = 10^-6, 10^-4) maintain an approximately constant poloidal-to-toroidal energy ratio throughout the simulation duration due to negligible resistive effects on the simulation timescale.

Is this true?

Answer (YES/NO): NO